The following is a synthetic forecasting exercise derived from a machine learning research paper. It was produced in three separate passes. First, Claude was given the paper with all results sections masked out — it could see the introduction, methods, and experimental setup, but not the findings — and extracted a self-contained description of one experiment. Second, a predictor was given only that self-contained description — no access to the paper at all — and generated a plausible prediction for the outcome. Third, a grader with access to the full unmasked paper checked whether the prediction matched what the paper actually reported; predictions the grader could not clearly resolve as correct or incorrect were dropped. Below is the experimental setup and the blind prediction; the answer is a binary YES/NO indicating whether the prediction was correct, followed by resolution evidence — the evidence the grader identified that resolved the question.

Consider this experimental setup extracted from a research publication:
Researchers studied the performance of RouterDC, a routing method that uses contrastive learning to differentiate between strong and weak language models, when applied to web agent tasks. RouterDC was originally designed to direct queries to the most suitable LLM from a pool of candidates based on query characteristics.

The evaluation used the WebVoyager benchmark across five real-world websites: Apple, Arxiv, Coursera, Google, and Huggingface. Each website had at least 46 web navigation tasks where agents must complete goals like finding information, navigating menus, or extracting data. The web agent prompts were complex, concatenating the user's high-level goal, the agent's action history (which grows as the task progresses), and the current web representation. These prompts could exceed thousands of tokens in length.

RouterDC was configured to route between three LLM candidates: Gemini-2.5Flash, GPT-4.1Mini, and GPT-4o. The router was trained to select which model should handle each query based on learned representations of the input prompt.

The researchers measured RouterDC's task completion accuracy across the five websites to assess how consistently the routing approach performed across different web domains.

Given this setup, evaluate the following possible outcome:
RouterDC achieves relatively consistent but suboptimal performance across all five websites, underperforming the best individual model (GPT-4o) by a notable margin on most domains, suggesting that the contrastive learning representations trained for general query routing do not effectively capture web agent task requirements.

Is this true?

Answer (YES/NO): NO